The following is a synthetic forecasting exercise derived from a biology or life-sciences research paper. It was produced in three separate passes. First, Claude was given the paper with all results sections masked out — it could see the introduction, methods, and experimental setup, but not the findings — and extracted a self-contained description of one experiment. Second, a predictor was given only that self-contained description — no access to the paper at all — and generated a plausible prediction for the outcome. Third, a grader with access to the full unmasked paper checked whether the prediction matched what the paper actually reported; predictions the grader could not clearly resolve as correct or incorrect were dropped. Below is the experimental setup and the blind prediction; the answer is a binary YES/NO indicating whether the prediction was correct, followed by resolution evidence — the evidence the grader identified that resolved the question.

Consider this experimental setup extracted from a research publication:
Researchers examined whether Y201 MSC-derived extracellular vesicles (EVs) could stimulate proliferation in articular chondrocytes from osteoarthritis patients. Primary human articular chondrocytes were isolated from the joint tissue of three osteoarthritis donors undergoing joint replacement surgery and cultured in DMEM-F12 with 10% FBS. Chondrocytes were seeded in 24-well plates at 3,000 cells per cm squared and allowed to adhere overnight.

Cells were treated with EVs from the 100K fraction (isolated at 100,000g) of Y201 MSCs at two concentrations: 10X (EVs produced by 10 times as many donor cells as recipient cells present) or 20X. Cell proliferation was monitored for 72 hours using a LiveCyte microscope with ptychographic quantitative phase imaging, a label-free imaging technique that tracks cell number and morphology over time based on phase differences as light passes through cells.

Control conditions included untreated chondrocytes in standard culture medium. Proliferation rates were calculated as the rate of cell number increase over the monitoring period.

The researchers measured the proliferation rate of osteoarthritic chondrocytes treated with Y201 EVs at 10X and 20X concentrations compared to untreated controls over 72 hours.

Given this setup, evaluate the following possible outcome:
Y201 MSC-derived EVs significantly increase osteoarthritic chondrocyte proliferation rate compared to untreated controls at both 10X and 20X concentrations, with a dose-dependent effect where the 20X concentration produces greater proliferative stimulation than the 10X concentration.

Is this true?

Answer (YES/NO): YES